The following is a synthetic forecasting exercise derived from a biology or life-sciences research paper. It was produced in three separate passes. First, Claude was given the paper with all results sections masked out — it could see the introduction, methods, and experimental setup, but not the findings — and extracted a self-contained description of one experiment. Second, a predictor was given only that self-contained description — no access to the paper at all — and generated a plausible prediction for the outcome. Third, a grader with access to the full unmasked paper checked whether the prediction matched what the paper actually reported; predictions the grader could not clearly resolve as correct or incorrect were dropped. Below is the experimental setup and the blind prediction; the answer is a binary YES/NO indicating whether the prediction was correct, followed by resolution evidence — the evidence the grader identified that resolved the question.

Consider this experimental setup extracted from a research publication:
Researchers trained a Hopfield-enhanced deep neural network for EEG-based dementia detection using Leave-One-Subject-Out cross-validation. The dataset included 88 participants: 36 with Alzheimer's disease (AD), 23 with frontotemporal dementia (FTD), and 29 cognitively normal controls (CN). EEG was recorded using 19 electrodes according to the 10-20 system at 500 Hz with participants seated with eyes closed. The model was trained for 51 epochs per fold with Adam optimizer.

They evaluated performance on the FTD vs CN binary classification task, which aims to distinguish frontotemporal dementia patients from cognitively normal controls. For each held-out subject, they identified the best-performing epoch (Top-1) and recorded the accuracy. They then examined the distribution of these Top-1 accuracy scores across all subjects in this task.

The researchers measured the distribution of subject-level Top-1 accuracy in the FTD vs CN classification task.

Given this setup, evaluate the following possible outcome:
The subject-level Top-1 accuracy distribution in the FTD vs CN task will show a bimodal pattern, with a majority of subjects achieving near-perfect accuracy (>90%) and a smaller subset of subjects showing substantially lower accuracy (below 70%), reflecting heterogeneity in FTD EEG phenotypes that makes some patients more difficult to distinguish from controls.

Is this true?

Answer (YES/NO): NO